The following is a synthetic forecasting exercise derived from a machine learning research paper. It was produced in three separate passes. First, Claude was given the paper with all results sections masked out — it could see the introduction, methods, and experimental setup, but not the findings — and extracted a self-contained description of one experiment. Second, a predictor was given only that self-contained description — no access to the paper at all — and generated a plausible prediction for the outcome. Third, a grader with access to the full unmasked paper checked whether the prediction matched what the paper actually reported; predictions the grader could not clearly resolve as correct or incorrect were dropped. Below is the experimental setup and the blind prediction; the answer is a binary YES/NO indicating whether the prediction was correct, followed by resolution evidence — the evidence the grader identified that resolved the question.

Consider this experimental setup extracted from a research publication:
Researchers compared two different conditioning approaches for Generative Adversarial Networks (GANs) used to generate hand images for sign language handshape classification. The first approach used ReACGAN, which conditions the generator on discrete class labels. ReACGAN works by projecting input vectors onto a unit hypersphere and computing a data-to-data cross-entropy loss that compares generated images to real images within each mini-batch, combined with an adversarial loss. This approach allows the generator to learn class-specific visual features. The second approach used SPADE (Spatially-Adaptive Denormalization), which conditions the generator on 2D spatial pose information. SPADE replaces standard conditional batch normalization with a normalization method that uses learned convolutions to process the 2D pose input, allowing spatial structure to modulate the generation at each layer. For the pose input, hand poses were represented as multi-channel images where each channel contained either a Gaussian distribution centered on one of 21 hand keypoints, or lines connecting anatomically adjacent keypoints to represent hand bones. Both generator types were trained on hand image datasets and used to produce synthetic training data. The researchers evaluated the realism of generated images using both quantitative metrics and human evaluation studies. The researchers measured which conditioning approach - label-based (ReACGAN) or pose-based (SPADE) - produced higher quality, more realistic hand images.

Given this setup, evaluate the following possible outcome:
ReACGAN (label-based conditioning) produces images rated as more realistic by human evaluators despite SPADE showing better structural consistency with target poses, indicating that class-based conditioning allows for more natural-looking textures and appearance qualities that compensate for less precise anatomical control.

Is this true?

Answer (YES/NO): NO